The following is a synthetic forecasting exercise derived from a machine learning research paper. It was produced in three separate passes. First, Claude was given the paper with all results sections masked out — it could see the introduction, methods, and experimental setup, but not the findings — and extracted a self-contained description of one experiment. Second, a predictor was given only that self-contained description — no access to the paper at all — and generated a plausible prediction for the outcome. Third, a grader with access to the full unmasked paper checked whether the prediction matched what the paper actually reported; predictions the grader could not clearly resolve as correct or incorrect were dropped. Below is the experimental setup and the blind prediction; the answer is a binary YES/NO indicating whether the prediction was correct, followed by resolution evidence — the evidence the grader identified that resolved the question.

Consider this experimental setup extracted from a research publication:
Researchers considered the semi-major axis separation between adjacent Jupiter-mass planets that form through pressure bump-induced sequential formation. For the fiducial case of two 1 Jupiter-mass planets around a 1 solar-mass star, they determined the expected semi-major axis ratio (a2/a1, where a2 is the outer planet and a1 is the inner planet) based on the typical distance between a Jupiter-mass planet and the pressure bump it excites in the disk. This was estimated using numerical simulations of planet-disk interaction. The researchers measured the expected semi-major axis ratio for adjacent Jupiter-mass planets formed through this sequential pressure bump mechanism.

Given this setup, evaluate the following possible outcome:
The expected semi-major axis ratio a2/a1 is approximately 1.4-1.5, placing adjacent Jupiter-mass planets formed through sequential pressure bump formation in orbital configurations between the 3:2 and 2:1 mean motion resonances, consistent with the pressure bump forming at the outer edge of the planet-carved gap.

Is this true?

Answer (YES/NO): YES